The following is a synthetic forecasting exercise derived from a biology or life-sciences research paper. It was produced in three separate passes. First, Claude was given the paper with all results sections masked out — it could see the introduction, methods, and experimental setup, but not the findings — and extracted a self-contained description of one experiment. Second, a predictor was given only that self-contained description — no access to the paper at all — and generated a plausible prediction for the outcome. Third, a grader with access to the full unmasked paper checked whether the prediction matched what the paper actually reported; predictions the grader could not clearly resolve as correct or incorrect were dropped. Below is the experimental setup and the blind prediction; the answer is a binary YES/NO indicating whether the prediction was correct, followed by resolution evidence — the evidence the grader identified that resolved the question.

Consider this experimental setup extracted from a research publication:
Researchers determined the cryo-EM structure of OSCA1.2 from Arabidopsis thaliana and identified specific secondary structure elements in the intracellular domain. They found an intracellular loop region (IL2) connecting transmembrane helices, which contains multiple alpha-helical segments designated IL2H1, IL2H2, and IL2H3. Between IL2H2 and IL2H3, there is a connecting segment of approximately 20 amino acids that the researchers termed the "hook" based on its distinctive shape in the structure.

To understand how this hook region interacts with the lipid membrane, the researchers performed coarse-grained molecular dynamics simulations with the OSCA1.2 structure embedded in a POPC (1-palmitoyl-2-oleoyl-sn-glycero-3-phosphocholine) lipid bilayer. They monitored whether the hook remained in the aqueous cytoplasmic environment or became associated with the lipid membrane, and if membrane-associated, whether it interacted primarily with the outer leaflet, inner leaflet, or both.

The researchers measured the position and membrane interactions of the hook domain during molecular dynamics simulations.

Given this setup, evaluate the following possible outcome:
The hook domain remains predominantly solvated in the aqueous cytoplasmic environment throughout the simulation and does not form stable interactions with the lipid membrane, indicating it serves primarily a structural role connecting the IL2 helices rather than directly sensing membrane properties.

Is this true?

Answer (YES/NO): NO